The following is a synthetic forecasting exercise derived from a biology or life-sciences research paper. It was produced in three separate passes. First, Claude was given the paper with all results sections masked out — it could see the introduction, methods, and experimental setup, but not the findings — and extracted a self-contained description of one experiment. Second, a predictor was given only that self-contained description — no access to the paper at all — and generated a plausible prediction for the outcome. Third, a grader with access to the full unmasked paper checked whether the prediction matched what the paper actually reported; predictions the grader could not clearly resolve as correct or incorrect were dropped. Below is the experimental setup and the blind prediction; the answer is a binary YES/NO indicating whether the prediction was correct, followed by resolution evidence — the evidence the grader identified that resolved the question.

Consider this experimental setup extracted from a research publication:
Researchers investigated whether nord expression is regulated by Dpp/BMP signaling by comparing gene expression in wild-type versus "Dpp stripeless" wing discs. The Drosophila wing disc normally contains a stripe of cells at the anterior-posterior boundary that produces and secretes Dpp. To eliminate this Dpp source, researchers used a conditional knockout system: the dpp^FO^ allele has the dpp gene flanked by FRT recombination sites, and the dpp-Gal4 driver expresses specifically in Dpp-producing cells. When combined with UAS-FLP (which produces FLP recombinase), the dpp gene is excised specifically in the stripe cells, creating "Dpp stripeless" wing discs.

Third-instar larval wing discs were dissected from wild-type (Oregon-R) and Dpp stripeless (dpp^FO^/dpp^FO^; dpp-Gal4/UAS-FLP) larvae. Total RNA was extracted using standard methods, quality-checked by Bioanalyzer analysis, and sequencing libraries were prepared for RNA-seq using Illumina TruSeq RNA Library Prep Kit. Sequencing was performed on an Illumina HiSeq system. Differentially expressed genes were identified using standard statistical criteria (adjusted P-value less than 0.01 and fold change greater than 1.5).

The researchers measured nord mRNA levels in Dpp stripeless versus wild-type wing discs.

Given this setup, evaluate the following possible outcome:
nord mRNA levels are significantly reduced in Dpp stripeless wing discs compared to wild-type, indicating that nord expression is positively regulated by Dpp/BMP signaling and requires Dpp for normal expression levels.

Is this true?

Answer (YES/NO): YES